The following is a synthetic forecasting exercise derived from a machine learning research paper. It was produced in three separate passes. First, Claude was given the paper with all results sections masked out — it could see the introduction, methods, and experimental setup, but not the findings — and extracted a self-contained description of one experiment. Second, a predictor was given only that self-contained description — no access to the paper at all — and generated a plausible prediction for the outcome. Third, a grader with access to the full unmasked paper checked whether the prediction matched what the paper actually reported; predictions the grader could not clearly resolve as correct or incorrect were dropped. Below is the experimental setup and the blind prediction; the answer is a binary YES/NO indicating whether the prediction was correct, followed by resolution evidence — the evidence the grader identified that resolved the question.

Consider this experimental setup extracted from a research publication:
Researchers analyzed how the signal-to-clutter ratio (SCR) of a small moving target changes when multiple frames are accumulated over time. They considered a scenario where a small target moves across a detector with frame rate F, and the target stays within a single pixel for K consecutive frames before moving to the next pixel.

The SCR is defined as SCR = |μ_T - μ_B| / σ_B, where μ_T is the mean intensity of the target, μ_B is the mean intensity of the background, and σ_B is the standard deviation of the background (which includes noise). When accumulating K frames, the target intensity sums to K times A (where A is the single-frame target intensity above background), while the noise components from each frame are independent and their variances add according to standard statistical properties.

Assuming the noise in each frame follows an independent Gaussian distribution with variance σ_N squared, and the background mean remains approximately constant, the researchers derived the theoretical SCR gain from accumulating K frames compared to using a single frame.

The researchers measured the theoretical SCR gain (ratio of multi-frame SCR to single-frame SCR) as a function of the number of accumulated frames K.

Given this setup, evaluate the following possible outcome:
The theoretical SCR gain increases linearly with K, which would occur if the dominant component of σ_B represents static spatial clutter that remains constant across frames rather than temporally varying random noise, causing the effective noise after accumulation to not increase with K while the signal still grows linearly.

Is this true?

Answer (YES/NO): NO